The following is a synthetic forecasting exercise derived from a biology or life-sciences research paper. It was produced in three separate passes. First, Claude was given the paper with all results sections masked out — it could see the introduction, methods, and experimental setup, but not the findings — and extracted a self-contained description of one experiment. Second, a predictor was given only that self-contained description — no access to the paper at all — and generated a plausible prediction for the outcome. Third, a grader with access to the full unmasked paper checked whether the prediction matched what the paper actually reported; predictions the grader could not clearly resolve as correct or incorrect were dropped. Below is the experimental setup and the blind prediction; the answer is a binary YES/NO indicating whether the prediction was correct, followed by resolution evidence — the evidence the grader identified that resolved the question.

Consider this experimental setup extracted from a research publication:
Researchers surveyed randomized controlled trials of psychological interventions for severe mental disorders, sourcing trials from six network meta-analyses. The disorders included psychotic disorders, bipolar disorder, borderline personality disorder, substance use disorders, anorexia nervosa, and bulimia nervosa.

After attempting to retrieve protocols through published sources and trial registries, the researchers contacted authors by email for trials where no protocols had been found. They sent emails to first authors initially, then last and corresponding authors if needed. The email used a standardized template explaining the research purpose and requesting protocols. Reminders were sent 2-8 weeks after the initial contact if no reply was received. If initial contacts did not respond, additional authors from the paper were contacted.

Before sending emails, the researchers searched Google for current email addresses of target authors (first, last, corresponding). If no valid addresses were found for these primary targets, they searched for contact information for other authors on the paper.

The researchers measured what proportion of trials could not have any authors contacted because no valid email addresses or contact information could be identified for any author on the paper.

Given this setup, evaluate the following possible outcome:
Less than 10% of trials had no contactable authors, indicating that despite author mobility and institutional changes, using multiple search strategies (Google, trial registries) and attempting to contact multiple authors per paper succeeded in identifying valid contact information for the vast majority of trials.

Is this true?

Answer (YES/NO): YES